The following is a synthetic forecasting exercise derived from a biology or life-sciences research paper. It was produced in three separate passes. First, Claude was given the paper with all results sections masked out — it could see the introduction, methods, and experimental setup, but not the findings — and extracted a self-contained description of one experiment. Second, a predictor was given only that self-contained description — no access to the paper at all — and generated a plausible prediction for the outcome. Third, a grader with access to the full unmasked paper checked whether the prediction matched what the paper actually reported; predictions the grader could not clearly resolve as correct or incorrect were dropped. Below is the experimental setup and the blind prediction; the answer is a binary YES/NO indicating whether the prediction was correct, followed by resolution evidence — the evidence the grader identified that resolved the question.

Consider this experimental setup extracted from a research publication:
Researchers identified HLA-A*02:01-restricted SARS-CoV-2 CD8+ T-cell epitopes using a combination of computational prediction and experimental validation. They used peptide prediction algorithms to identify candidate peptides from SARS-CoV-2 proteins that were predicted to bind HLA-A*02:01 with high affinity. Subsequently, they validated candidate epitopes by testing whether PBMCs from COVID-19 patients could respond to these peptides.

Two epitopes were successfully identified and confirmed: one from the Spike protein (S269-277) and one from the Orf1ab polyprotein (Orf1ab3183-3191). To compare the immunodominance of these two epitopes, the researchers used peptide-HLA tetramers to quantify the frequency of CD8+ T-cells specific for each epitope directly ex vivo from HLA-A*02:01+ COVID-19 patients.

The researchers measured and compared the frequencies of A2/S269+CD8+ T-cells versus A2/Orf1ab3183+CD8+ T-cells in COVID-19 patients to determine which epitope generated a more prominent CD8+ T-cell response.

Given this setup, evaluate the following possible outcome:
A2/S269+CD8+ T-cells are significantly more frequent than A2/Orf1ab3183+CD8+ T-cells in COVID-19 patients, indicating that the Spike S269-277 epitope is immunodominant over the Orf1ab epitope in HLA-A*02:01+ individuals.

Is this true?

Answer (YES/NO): YES